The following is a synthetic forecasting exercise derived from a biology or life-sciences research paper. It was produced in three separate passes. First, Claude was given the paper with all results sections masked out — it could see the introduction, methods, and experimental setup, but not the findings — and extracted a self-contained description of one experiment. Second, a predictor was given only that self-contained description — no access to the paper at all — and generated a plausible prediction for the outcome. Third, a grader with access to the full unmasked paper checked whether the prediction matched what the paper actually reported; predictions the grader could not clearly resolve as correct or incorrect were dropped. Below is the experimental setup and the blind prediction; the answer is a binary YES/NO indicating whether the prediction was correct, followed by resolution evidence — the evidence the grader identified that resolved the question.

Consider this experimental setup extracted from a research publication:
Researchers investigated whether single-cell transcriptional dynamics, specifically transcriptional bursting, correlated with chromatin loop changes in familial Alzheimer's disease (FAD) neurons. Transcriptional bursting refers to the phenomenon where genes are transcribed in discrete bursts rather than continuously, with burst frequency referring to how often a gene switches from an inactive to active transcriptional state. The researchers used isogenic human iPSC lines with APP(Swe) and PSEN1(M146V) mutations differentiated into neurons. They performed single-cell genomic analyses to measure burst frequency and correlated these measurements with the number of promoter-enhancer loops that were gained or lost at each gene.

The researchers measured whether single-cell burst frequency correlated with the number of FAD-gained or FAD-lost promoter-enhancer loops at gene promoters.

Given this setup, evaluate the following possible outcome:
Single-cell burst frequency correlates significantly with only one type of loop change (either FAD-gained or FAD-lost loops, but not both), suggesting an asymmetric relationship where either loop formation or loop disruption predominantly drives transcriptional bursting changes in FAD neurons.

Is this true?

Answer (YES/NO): NO